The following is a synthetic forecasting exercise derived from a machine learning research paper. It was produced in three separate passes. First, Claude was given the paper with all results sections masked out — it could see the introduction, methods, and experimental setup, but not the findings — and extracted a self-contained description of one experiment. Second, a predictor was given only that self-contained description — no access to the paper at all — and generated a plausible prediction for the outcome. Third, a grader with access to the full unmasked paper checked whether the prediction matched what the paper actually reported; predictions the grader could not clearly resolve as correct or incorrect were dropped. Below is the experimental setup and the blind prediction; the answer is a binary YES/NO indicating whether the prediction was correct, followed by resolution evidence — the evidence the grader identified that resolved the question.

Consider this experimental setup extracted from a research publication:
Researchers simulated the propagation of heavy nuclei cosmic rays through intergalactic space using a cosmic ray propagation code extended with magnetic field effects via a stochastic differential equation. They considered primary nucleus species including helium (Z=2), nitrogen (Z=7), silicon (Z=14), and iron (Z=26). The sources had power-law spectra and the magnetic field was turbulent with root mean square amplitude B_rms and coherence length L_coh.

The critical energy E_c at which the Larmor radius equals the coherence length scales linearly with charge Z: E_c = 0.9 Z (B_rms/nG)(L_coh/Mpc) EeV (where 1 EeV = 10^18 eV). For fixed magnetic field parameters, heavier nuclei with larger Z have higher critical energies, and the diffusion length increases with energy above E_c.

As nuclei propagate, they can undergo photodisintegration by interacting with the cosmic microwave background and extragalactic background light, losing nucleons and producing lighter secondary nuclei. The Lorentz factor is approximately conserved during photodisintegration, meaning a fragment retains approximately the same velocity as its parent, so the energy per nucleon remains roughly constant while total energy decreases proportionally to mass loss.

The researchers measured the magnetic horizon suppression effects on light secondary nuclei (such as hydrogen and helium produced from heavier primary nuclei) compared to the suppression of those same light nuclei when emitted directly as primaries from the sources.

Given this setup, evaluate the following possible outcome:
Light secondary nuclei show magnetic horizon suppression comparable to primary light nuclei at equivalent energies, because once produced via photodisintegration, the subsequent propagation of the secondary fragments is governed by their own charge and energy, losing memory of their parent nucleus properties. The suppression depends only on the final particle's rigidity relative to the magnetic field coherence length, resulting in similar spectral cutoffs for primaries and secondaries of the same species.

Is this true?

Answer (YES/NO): NO